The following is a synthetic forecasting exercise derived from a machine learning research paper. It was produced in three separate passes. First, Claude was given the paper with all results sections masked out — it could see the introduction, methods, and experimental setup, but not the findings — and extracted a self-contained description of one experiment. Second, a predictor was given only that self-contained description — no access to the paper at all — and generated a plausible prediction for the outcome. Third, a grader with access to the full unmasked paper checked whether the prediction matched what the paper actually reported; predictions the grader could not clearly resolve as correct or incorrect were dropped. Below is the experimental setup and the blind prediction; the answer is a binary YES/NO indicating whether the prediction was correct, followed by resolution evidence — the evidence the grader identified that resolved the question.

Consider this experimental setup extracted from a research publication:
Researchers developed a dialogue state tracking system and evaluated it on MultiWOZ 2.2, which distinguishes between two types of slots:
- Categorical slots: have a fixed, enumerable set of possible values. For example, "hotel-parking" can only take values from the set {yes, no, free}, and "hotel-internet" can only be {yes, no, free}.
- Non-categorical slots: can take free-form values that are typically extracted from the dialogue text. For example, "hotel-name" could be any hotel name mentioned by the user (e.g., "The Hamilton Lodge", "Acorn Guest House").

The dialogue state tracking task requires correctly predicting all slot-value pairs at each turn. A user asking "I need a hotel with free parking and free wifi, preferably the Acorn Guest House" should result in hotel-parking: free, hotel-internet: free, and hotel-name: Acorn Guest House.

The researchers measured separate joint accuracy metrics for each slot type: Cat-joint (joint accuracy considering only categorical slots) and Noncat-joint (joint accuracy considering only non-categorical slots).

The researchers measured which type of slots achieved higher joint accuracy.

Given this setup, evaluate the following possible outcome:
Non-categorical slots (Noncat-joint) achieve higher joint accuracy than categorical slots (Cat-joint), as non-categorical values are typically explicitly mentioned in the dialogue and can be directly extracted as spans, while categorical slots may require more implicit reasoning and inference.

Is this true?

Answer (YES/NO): NO